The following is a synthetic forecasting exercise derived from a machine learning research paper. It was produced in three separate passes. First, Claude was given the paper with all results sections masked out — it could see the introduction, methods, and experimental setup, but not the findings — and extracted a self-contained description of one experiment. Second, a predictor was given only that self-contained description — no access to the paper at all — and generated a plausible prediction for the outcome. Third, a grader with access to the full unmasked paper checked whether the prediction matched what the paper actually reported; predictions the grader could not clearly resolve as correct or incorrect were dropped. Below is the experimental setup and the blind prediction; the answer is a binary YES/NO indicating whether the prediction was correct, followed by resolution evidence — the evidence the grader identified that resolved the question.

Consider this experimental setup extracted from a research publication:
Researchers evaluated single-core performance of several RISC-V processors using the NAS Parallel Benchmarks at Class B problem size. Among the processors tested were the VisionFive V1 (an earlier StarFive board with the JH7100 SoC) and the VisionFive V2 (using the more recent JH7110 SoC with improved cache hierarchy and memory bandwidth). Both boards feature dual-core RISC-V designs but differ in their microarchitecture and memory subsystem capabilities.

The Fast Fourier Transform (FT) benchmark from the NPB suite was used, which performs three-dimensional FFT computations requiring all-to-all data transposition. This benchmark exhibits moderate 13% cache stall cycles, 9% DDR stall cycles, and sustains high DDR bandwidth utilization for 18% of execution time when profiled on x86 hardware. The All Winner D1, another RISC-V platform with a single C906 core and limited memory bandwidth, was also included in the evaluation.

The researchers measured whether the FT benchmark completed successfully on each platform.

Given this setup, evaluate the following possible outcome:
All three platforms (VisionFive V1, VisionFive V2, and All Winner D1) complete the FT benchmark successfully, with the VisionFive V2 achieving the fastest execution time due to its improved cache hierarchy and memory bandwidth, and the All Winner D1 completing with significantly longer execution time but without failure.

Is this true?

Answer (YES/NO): NO